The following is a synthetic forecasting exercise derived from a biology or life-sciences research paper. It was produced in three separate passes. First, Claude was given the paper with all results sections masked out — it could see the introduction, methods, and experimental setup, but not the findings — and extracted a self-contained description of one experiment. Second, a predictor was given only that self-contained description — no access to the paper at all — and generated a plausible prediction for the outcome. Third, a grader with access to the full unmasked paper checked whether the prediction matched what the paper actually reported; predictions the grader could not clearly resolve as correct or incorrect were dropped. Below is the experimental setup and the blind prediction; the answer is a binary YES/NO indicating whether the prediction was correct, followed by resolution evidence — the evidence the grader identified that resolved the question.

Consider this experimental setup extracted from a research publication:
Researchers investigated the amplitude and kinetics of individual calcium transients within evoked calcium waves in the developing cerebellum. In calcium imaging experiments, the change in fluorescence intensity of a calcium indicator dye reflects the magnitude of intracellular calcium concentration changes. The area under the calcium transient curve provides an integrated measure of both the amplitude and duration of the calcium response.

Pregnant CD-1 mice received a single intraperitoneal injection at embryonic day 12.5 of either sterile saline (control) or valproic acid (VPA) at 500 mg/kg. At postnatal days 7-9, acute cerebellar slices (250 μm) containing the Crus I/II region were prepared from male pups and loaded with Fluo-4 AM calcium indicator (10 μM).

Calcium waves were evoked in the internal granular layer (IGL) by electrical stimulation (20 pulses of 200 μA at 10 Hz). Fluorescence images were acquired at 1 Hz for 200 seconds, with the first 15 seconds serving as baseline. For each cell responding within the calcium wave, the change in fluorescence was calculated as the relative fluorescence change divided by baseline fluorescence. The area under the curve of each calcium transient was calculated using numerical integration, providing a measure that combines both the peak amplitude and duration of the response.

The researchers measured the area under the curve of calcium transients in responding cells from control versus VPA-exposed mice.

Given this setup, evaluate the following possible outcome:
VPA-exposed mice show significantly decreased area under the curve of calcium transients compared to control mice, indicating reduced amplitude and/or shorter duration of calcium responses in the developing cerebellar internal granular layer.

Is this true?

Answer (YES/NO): NO